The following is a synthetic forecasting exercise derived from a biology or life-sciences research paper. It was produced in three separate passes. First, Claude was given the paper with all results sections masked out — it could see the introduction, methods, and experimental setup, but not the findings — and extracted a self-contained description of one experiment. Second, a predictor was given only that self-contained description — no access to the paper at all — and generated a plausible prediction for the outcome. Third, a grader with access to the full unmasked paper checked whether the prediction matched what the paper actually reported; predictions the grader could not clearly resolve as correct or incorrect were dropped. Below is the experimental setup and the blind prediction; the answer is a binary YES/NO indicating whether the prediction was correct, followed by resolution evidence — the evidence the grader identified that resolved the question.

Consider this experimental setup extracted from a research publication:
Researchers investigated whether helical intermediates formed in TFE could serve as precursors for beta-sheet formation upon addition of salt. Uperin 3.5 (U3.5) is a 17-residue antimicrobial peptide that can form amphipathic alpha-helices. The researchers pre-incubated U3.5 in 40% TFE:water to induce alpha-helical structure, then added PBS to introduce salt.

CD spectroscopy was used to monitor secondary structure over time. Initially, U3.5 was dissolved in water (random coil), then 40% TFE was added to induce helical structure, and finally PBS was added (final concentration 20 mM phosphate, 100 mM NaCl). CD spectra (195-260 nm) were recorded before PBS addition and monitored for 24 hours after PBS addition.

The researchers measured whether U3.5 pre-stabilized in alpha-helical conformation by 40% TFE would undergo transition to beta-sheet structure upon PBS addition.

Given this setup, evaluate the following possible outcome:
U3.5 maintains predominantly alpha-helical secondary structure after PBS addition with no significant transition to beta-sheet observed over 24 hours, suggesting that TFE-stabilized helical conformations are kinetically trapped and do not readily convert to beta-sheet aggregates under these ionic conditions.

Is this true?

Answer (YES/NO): YES